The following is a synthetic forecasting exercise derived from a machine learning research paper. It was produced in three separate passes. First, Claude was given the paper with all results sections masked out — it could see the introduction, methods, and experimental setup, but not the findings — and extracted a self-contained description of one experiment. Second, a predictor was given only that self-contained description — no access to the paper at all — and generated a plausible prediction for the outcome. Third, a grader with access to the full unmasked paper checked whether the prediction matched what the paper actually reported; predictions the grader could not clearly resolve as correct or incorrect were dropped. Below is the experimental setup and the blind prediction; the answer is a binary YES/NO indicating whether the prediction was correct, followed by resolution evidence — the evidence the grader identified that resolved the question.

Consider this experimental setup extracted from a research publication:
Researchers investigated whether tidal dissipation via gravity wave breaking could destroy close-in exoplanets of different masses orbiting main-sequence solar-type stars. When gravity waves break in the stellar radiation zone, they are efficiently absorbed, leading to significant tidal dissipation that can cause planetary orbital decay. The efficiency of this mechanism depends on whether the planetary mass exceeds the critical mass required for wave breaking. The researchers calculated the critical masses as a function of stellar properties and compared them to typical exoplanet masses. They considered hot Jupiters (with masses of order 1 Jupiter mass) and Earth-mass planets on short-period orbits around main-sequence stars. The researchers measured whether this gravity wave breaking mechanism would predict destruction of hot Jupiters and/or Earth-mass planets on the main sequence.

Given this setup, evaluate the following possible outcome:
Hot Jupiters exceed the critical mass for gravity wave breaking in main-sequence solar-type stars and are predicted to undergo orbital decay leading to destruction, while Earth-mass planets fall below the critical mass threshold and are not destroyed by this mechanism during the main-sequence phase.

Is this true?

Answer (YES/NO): YES